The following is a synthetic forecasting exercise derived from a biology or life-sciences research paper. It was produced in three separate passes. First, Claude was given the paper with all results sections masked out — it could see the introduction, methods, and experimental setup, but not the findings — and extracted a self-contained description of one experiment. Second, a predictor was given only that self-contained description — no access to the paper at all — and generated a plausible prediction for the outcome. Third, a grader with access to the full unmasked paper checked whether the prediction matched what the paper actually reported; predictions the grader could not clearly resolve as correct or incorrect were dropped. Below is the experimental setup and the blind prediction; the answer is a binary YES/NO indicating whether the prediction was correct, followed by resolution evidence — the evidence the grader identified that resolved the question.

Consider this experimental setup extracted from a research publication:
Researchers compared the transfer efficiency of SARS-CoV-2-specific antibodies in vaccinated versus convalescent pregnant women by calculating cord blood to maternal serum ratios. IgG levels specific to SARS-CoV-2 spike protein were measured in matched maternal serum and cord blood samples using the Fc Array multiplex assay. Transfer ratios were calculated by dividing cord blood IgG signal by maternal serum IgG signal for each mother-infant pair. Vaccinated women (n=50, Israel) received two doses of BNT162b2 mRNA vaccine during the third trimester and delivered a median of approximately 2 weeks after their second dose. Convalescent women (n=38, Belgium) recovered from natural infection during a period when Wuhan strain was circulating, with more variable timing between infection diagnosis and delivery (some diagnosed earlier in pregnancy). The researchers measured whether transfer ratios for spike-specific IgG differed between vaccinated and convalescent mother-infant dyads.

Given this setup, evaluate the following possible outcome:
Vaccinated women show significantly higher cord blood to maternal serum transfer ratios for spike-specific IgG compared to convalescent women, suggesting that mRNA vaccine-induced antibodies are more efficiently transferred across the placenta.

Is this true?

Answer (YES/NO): NO